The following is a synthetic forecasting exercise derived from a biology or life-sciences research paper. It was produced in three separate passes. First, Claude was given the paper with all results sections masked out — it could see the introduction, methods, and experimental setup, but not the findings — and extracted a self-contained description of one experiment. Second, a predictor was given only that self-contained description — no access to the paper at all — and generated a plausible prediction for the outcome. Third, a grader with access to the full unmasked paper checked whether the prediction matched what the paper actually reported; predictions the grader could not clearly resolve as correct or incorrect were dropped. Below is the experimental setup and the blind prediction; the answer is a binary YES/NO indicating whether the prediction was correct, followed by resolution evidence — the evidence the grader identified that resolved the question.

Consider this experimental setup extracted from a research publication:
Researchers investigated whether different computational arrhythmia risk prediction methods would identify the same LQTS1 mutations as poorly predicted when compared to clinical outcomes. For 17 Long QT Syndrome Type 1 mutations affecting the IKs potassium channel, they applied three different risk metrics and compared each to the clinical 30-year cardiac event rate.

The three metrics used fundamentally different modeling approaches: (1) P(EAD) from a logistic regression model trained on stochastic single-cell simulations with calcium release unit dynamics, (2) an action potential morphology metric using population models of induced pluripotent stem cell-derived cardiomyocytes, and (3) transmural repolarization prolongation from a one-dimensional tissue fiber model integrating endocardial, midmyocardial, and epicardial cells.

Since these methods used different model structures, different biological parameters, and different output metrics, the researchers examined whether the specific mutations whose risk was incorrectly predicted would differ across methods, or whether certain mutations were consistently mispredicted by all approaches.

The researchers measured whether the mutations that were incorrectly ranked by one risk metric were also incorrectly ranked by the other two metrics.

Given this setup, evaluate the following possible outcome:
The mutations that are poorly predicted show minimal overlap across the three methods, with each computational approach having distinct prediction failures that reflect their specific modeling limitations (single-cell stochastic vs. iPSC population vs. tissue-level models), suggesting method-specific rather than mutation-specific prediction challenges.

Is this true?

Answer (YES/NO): NO